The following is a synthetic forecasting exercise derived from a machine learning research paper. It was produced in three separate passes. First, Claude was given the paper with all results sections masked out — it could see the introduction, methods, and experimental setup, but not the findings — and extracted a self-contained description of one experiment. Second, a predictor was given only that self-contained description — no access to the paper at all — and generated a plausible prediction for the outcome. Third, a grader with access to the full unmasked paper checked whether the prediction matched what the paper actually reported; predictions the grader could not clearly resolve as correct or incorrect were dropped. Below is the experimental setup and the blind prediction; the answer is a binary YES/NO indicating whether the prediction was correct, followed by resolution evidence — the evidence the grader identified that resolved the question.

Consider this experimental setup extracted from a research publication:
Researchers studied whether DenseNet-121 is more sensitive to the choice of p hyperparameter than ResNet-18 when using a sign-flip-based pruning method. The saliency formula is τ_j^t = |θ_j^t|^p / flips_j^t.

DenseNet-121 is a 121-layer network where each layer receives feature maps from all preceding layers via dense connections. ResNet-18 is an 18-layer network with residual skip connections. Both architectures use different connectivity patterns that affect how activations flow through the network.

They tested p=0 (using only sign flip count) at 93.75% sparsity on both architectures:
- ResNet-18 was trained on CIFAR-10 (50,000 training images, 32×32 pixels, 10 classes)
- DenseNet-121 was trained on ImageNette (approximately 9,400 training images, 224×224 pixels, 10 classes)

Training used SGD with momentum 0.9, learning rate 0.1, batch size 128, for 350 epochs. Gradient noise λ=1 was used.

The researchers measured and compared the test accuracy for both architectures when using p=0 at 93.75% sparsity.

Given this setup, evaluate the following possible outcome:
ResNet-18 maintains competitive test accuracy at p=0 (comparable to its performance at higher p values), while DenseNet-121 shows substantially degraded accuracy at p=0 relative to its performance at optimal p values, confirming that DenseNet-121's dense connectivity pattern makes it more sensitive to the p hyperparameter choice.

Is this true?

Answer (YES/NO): YES